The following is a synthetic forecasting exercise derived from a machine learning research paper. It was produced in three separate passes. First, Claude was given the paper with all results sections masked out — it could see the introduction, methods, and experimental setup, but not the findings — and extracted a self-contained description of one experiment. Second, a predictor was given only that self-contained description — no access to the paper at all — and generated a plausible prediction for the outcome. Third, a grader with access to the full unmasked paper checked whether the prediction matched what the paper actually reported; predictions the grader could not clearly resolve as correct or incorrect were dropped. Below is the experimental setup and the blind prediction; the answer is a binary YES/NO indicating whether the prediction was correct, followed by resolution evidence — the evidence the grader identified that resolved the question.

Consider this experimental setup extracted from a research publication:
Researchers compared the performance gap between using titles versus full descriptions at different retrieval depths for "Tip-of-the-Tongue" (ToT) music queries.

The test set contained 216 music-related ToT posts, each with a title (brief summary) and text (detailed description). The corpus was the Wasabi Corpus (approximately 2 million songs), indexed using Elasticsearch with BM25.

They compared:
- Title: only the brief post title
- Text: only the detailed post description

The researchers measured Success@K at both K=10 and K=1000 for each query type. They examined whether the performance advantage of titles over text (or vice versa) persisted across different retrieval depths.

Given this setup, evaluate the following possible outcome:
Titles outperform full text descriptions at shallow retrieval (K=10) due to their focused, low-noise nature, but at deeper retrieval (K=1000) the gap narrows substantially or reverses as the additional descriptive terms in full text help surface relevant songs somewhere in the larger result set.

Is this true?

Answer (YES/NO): NO